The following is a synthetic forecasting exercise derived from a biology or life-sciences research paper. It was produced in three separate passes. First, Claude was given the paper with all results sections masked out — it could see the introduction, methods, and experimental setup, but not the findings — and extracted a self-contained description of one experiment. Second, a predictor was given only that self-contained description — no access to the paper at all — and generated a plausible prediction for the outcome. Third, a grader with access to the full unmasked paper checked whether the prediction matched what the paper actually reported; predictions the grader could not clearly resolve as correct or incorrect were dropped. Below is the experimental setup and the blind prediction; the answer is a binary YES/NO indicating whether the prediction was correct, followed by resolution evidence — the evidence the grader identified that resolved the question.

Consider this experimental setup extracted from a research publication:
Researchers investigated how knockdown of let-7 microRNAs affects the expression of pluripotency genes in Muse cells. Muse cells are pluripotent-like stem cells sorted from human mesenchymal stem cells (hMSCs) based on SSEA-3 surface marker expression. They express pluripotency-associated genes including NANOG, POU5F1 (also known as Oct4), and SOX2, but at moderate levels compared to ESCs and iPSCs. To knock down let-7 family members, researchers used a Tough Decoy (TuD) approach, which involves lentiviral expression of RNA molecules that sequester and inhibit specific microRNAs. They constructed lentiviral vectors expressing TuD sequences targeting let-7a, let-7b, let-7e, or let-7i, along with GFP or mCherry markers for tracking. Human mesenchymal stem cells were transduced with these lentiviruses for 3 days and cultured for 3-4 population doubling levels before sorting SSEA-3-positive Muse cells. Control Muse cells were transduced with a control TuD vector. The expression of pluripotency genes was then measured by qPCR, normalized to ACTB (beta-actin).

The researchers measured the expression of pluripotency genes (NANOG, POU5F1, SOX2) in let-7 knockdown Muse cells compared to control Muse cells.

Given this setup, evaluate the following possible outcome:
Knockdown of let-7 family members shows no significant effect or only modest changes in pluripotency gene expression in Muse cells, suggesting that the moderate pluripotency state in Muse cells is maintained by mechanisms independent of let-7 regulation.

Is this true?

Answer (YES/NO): NO